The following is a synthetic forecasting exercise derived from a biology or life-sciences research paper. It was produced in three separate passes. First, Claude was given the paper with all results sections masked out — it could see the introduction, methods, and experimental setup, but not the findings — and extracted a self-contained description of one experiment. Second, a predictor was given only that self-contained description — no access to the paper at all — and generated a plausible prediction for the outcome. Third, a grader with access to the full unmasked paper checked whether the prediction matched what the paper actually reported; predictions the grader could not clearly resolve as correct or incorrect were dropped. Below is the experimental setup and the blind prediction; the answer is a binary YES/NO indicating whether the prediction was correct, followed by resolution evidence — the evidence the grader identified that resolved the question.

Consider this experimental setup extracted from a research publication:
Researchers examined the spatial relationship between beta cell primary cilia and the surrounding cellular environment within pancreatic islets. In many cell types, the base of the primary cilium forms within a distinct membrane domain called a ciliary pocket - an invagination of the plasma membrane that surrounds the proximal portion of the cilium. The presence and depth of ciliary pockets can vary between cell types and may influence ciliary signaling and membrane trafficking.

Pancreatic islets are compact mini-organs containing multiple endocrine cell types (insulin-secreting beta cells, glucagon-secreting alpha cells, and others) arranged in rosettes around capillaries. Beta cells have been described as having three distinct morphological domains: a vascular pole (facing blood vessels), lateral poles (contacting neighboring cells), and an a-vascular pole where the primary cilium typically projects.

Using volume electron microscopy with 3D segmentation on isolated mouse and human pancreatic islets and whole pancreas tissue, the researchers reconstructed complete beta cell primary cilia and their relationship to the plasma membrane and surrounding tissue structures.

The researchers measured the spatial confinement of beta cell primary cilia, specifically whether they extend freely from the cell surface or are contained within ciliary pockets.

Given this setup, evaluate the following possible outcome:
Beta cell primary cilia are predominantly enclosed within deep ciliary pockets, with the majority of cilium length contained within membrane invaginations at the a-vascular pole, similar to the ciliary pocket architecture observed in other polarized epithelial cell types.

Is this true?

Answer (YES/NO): NO